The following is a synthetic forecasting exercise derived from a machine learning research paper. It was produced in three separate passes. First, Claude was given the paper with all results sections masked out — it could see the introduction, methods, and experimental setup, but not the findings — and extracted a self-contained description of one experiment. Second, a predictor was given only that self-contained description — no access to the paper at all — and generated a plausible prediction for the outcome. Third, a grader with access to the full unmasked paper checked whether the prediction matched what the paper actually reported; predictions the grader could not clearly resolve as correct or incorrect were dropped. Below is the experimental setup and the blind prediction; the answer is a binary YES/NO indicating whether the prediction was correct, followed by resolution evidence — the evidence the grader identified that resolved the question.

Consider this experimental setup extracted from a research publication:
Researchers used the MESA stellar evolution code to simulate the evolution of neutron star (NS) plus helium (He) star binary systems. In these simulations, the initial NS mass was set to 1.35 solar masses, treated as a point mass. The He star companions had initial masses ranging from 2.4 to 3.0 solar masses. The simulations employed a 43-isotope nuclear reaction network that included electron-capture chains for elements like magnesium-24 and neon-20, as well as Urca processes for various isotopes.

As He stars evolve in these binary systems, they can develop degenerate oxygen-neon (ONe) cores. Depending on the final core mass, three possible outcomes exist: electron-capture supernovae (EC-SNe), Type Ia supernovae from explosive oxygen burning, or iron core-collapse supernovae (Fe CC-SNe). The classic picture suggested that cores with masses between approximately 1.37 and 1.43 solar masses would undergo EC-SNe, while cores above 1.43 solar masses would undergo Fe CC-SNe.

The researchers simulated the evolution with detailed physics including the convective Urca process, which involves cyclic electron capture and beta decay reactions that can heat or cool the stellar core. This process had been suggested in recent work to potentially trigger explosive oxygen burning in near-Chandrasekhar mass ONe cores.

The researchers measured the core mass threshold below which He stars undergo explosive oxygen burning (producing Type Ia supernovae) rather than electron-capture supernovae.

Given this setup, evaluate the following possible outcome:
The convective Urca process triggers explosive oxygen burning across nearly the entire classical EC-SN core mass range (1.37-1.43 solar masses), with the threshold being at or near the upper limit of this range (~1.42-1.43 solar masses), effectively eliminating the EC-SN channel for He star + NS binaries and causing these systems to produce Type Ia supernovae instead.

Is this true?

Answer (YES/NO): NO